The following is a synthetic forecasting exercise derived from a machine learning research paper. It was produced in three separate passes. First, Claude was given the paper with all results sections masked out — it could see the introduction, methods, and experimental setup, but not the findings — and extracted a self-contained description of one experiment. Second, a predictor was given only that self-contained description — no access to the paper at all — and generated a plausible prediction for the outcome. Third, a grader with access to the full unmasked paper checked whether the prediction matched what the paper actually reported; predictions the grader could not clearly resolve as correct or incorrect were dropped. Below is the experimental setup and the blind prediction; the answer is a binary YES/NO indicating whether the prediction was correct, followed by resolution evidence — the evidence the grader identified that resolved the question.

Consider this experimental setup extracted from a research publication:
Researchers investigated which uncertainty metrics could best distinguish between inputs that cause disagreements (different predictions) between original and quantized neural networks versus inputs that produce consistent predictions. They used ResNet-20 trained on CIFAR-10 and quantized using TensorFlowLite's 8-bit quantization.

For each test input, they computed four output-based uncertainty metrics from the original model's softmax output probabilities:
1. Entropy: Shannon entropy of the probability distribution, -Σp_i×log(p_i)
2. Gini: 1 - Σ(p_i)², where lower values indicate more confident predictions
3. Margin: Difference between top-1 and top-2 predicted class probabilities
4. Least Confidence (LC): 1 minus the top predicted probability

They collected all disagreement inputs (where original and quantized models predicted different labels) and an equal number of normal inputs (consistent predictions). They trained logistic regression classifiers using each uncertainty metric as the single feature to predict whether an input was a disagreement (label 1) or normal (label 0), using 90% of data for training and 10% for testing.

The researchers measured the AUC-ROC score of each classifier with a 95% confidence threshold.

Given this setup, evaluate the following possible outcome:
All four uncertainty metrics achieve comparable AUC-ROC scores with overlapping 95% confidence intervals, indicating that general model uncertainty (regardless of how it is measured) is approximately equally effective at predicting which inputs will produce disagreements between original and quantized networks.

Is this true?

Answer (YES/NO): NO